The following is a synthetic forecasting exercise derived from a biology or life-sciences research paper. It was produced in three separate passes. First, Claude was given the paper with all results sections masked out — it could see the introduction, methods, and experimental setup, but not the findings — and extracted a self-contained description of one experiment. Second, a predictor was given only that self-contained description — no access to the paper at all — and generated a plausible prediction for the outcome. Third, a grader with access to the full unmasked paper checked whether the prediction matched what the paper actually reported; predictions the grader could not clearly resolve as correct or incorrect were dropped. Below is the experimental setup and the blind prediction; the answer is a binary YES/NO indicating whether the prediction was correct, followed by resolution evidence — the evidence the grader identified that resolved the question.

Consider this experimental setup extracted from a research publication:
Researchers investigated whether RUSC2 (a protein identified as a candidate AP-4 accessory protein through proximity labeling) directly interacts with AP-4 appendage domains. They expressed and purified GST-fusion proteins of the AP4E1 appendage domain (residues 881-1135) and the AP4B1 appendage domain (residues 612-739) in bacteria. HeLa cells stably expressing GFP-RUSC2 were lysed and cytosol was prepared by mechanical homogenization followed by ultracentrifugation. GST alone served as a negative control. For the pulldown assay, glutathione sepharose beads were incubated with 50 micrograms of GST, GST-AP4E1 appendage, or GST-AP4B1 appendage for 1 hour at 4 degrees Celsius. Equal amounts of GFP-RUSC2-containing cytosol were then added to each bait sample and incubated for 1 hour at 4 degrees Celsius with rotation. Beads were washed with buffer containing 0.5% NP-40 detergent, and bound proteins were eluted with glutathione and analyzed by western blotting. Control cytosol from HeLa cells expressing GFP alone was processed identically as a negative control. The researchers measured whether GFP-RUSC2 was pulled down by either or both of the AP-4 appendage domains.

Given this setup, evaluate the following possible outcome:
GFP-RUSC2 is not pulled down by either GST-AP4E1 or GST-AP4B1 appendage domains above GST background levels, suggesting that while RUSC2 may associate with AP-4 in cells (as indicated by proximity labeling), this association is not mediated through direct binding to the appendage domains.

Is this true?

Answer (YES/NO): NO